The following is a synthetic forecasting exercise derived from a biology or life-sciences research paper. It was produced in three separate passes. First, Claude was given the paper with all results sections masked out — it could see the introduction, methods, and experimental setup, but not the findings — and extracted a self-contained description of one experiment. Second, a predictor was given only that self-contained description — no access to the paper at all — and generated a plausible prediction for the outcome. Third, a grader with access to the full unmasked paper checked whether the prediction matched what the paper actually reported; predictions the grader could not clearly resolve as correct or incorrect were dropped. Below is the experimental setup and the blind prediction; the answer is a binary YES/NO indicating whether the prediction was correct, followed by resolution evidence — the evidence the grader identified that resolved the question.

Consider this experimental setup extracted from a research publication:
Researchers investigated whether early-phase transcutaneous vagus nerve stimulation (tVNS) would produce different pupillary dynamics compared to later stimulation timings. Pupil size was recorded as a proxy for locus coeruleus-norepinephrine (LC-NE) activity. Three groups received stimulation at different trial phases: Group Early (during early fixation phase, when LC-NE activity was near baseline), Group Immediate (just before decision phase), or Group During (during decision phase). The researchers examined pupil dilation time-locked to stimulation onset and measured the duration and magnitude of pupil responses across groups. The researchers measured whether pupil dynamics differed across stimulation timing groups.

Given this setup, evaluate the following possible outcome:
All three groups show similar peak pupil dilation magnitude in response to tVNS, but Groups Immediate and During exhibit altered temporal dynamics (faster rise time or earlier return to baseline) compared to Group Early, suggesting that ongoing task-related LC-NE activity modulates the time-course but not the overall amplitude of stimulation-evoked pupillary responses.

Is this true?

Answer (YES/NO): NO